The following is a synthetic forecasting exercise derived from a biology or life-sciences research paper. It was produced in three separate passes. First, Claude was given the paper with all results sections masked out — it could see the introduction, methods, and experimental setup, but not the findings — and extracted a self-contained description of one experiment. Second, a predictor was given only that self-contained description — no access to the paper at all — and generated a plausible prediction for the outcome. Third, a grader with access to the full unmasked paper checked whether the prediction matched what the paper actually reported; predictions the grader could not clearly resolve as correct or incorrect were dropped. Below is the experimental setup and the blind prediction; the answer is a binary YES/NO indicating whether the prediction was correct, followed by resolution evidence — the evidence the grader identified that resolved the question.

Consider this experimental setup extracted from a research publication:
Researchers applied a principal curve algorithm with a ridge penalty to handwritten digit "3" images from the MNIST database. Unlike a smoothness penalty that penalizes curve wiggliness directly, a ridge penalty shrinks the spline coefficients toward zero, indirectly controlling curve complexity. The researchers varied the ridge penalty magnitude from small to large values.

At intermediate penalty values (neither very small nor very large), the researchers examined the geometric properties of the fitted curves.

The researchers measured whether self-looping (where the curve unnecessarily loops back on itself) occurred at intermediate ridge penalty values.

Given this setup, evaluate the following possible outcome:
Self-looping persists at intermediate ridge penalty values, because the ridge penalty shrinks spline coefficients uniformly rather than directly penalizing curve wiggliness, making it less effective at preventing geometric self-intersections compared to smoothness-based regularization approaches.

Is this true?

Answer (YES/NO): YES